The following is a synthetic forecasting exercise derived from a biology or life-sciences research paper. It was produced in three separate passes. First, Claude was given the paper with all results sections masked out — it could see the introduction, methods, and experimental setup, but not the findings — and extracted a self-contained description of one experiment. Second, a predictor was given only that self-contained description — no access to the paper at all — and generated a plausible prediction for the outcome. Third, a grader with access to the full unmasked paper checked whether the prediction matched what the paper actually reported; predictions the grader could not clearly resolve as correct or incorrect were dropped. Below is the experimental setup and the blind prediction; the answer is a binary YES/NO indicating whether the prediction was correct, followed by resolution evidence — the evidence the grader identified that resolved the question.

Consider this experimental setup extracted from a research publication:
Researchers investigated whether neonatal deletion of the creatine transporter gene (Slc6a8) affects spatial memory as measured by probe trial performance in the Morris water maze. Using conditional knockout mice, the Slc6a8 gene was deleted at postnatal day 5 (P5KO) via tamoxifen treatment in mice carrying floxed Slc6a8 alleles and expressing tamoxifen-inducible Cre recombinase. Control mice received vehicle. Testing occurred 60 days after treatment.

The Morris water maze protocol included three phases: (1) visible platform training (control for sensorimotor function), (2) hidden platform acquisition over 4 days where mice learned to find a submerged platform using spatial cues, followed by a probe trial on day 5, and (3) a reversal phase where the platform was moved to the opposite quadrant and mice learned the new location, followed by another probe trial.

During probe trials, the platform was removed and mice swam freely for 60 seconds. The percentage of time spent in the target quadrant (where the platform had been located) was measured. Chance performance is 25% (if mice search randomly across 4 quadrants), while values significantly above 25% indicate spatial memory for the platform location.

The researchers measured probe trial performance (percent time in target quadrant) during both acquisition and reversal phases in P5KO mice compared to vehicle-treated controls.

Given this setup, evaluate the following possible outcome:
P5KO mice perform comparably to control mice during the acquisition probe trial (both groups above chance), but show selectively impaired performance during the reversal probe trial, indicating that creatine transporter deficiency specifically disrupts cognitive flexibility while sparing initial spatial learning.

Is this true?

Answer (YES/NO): YES